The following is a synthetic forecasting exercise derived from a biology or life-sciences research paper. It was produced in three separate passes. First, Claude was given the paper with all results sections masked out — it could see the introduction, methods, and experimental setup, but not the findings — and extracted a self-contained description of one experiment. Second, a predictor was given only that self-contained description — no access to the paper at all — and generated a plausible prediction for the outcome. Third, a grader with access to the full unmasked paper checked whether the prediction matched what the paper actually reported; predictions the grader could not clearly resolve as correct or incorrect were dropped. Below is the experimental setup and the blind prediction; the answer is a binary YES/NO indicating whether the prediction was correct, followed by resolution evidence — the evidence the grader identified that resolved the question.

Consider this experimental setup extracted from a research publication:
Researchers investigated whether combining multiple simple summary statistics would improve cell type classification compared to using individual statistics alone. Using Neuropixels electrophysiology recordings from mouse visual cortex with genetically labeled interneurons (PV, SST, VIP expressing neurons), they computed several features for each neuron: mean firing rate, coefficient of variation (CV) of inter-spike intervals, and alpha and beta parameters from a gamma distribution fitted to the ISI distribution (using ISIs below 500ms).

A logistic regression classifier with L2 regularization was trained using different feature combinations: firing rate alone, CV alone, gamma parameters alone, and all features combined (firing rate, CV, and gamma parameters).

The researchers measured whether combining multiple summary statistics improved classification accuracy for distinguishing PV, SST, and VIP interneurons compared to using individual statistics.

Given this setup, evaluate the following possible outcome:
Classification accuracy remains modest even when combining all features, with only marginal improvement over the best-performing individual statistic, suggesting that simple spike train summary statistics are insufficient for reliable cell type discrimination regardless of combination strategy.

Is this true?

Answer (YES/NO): NO